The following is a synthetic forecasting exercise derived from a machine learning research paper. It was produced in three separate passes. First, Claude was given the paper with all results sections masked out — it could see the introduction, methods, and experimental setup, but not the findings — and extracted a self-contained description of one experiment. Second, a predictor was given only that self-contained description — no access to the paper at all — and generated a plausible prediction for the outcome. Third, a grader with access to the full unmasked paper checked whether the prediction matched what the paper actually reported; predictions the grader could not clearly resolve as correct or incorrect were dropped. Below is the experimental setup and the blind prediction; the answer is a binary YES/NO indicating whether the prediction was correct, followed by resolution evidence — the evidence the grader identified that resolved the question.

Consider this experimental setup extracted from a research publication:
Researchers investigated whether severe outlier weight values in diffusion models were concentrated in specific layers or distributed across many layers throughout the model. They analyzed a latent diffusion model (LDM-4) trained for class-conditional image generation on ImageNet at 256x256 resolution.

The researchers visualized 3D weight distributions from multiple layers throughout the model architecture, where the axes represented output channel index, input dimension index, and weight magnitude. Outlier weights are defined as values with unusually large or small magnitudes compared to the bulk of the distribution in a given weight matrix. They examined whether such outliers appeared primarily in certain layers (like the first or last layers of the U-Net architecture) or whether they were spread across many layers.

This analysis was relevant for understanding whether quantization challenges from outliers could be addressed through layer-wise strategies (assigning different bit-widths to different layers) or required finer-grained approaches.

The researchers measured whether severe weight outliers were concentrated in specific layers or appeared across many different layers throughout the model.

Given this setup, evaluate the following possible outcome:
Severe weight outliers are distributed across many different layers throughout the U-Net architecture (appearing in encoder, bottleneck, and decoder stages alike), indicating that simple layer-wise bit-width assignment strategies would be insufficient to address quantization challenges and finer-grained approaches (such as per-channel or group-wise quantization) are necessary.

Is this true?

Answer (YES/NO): YES